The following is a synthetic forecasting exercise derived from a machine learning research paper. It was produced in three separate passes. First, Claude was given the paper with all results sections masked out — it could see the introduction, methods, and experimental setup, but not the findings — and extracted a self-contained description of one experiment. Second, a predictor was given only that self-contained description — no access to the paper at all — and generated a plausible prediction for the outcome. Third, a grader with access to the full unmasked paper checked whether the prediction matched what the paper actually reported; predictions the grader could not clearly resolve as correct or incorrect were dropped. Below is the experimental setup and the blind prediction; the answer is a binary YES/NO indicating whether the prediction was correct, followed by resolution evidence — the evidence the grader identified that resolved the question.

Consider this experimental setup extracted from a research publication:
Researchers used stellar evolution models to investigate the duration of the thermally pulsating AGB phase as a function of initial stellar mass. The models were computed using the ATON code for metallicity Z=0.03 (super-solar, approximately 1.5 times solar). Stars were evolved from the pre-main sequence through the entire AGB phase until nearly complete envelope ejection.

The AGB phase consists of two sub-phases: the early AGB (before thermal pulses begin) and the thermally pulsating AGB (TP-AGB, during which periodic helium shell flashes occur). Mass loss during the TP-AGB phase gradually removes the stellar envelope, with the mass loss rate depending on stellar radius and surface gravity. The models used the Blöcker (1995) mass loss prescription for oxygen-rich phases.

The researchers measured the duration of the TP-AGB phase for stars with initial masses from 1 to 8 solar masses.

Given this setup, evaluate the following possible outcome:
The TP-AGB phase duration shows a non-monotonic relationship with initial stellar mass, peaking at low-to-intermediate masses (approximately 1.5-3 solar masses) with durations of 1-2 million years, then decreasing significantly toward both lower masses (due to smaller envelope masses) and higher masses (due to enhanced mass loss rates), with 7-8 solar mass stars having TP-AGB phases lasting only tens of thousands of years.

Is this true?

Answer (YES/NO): NO